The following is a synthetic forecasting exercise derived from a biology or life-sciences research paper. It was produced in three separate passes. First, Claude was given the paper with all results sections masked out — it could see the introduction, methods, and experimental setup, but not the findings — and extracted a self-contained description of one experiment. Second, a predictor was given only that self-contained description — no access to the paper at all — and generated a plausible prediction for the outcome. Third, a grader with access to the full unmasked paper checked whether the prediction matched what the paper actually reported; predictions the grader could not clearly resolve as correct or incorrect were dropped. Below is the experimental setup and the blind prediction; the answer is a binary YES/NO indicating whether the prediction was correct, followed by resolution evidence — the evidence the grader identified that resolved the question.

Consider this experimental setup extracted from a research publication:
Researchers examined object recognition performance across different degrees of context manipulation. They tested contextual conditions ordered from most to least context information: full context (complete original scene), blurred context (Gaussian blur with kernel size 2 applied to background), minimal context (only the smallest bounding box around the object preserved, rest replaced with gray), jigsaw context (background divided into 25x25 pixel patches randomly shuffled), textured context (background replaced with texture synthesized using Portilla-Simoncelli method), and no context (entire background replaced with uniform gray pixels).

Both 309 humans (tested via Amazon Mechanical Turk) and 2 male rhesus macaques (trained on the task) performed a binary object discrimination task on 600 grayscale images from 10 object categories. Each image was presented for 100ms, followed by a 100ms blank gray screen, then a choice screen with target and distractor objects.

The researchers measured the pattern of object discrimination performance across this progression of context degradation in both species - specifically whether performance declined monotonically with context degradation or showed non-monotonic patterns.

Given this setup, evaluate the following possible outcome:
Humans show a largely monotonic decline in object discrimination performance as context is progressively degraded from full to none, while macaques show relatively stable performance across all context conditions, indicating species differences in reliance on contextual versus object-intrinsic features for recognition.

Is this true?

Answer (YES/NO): NO